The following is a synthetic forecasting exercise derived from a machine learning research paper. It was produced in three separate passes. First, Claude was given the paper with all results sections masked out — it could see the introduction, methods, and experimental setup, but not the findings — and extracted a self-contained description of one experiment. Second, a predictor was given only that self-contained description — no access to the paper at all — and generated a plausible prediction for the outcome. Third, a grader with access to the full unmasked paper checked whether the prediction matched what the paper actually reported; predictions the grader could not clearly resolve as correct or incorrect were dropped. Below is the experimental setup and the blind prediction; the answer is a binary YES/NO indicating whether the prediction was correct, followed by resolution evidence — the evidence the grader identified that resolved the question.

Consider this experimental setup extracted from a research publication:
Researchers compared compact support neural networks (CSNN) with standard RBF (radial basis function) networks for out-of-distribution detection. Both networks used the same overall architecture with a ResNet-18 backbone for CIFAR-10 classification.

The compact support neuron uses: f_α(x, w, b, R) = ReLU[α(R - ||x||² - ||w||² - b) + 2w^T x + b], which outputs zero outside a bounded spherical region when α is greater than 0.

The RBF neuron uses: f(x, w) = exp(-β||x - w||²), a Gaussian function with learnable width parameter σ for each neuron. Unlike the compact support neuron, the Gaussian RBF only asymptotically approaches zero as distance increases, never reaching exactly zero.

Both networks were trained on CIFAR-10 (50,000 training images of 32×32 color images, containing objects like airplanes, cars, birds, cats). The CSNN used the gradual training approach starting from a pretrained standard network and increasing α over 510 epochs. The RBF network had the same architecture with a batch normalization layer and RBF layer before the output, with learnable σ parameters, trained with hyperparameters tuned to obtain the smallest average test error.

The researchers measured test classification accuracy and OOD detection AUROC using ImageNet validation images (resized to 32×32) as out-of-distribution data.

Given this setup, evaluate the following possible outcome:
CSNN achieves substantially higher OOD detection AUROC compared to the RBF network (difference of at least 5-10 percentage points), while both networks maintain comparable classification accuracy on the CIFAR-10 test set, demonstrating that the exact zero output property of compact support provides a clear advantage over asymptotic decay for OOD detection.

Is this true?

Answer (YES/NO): NO